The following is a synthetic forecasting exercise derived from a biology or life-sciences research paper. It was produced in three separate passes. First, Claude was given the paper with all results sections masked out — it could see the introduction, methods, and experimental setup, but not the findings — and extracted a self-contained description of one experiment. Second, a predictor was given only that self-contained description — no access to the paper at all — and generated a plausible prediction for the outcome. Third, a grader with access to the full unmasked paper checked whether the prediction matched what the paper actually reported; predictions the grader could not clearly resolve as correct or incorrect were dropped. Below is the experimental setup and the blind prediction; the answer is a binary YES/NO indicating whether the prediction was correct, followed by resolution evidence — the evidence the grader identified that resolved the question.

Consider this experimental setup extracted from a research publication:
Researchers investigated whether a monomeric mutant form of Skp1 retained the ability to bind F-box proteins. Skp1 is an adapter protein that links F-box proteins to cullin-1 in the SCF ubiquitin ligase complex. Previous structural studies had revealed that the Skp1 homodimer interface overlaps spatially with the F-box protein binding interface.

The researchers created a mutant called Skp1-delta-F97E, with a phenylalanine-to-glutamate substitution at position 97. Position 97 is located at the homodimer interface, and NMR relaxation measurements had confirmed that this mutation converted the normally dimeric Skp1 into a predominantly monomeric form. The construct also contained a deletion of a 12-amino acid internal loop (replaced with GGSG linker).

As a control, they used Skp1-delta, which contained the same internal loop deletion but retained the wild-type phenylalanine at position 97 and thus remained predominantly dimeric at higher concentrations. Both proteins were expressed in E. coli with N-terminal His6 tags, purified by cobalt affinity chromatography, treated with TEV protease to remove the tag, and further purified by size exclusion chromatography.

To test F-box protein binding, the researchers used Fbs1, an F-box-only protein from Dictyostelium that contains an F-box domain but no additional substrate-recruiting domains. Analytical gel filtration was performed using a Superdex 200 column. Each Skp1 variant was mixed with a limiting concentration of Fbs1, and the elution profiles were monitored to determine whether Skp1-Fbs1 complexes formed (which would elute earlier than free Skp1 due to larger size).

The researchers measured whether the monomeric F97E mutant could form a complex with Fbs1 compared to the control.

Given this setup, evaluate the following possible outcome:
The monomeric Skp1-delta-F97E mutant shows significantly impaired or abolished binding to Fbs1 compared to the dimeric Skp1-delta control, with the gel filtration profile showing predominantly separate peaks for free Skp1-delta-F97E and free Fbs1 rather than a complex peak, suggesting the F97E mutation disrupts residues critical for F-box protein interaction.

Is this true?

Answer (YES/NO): NO